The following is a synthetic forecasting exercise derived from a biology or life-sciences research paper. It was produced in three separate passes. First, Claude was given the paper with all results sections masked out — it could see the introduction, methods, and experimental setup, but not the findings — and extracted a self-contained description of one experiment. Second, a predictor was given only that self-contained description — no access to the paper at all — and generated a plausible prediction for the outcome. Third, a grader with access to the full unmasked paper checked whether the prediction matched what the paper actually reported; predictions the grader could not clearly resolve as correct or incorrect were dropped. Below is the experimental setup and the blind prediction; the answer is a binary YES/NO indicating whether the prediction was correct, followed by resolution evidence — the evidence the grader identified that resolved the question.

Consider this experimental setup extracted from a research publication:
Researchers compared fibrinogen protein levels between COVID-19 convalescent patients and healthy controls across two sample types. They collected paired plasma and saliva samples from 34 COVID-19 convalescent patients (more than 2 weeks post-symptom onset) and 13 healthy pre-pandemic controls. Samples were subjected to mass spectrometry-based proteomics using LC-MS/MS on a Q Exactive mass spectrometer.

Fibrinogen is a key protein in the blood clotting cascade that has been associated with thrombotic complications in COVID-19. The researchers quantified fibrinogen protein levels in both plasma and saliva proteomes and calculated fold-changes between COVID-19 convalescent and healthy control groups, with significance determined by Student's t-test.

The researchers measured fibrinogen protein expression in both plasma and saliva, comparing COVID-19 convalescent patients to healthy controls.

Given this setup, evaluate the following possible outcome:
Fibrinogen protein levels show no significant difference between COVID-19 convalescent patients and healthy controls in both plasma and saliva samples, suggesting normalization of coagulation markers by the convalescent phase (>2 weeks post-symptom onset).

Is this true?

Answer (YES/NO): NO